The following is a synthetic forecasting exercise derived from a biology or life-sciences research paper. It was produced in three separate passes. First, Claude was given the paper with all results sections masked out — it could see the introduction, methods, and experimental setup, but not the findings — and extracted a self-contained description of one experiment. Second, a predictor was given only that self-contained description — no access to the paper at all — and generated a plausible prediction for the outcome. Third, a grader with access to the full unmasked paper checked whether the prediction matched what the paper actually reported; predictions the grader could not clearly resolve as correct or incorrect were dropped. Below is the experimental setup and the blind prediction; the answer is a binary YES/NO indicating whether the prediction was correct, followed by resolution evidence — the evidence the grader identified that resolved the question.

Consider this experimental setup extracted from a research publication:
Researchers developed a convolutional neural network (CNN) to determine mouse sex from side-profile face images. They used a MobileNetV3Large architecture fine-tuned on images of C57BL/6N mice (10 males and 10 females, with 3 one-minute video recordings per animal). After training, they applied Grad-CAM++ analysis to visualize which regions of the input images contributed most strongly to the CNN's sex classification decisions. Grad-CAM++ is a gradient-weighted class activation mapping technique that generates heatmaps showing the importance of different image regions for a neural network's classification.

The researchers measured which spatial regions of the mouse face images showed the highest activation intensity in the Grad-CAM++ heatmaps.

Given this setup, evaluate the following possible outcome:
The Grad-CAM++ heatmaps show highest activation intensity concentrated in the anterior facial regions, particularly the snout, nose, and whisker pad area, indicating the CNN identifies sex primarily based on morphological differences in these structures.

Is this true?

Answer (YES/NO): NO